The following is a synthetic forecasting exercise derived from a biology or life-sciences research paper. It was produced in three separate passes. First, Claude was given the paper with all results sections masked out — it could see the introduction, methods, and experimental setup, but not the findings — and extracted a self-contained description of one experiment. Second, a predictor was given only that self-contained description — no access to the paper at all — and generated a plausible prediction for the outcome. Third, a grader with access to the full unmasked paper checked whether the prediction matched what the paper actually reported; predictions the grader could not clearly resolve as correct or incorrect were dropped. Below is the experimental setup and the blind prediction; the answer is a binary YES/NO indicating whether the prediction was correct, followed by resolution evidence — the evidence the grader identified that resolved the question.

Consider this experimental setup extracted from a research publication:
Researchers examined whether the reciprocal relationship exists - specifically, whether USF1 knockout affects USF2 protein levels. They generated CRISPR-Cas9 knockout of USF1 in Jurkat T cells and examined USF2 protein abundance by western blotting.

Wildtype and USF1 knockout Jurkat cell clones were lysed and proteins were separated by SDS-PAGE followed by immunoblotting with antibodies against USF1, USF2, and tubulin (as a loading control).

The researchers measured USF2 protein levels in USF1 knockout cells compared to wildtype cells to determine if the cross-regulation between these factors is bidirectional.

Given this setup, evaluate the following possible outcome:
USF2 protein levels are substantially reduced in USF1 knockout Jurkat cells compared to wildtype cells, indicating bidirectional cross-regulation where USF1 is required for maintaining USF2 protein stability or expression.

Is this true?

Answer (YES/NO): NO